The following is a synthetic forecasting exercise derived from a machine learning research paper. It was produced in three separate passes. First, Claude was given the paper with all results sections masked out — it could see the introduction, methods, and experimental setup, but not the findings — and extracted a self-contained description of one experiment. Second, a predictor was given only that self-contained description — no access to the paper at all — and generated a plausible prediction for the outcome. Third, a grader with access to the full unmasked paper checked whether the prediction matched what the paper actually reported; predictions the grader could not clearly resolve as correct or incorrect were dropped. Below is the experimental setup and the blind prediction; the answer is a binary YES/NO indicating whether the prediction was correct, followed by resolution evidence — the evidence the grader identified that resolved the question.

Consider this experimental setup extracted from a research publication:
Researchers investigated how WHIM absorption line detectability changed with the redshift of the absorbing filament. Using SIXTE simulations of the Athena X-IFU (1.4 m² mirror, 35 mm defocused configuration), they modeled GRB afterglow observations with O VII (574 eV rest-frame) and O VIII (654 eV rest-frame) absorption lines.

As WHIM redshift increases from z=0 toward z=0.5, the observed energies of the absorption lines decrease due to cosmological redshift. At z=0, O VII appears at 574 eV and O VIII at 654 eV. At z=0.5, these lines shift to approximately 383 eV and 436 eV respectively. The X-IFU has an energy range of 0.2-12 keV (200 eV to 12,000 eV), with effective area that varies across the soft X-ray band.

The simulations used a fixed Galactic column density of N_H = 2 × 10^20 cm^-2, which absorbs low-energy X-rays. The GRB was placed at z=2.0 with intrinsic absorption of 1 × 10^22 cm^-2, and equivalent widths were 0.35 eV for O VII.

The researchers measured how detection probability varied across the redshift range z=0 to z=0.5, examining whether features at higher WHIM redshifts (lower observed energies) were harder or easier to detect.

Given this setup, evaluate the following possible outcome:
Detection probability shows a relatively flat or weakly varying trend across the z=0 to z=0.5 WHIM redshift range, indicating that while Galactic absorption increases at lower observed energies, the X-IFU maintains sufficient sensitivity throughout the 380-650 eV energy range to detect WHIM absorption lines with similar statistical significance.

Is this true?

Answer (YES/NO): NO